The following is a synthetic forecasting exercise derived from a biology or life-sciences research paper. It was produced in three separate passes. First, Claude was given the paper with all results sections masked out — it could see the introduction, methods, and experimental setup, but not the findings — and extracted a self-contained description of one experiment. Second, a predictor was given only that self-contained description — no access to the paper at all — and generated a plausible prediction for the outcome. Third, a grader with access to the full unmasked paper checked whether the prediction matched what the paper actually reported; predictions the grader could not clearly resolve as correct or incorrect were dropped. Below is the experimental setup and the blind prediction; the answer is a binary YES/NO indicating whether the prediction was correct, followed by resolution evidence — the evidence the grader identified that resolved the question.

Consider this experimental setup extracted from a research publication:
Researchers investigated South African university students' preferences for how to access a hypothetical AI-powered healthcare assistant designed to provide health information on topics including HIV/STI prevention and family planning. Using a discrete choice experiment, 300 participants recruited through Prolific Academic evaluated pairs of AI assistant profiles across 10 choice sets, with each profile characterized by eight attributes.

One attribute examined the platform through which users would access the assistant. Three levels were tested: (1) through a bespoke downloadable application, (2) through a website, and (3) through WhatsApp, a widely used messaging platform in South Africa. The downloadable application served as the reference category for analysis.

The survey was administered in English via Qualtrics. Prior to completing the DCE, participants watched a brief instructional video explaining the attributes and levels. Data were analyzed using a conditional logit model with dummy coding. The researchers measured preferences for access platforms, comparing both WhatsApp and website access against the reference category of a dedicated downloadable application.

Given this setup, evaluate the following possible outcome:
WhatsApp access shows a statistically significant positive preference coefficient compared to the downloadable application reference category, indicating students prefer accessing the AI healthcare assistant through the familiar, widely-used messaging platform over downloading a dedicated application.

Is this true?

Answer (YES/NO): YES